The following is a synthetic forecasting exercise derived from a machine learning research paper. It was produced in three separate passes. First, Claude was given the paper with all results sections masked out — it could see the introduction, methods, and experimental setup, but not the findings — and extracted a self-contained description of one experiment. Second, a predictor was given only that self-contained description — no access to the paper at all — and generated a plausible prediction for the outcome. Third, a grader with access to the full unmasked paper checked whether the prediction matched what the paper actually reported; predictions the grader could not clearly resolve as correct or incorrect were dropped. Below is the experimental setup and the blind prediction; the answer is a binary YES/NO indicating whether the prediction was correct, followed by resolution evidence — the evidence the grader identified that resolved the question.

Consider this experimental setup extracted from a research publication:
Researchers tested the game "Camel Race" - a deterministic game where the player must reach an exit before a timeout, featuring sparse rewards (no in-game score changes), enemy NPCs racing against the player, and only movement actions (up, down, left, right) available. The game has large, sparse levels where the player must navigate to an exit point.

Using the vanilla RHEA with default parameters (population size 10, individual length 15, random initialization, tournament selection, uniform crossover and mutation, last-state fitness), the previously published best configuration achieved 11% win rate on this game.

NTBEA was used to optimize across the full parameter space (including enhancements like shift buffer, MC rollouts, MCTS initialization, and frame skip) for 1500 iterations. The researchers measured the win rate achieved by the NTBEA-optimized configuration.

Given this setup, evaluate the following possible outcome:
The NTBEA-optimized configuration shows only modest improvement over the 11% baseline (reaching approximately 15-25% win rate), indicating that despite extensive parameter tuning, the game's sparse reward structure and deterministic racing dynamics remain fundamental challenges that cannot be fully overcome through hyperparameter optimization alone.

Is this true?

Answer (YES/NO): NO